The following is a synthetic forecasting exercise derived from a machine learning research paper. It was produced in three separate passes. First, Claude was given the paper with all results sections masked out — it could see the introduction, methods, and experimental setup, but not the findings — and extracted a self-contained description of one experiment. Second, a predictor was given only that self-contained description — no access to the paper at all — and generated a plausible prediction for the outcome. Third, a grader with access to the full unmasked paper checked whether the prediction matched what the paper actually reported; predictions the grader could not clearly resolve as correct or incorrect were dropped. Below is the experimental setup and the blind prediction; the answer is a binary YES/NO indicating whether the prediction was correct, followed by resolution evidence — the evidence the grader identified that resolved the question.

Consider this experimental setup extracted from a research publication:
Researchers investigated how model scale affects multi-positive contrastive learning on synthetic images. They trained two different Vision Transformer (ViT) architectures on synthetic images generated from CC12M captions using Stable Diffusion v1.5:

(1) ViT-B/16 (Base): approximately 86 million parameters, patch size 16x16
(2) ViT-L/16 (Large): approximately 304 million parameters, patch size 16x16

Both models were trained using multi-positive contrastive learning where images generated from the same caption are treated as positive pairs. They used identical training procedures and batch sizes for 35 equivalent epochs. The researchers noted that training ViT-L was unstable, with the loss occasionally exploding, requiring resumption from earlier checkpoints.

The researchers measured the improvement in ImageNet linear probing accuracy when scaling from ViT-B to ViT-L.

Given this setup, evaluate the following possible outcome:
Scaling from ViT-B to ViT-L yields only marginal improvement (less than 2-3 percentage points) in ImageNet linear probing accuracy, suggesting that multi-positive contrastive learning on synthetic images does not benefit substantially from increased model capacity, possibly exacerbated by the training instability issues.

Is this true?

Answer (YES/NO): YES